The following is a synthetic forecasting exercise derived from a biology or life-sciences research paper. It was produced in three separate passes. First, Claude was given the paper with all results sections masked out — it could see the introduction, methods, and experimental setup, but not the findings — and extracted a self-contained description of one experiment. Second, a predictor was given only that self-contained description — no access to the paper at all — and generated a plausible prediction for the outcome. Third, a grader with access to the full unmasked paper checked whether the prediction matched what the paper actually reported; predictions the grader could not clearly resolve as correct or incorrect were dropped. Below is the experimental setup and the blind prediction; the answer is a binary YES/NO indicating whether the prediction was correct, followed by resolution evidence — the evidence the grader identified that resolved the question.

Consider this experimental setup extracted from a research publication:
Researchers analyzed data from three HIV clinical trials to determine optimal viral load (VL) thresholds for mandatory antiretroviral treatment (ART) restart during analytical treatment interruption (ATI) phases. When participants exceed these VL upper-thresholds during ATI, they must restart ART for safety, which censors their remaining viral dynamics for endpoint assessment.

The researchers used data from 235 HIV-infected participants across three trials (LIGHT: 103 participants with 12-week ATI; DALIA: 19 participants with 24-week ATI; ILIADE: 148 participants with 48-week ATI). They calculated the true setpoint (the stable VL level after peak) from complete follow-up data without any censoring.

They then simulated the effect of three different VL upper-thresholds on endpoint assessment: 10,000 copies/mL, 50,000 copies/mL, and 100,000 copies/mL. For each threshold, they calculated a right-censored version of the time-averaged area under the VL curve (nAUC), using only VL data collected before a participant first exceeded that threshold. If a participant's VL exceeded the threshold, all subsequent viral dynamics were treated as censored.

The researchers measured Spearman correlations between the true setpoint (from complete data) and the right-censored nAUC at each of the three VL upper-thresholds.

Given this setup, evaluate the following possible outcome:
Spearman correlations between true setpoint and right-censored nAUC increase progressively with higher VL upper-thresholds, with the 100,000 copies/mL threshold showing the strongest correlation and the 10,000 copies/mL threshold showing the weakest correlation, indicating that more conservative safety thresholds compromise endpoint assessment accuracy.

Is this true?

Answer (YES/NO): YES